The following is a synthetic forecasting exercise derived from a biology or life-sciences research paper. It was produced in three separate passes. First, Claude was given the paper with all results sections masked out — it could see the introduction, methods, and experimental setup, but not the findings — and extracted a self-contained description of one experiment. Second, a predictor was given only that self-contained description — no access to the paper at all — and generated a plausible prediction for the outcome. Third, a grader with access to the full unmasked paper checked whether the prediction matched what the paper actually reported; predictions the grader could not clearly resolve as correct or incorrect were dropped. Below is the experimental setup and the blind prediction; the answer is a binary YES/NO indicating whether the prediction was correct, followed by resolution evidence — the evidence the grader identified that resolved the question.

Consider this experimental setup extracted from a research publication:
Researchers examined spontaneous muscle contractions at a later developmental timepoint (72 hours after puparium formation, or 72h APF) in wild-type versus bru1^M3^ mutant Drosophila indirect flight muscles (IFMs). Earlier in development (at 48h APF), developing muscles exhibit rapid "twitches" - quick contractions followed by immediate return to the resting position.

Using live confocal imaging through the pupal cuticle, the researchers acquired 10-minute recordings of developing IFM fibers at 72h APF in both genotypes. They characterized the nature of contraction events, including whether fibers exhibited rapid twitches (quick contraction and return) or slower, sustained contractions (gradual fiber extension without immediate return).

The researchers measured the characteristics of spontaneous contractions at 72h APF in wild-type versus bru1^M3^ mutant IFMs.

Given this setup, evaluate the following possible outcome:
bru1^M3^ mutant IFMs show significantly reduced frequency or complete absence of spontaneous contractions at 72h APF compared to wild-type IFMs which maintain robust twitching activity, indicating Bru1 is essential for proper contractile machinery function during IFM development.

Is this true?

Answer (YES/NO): NO